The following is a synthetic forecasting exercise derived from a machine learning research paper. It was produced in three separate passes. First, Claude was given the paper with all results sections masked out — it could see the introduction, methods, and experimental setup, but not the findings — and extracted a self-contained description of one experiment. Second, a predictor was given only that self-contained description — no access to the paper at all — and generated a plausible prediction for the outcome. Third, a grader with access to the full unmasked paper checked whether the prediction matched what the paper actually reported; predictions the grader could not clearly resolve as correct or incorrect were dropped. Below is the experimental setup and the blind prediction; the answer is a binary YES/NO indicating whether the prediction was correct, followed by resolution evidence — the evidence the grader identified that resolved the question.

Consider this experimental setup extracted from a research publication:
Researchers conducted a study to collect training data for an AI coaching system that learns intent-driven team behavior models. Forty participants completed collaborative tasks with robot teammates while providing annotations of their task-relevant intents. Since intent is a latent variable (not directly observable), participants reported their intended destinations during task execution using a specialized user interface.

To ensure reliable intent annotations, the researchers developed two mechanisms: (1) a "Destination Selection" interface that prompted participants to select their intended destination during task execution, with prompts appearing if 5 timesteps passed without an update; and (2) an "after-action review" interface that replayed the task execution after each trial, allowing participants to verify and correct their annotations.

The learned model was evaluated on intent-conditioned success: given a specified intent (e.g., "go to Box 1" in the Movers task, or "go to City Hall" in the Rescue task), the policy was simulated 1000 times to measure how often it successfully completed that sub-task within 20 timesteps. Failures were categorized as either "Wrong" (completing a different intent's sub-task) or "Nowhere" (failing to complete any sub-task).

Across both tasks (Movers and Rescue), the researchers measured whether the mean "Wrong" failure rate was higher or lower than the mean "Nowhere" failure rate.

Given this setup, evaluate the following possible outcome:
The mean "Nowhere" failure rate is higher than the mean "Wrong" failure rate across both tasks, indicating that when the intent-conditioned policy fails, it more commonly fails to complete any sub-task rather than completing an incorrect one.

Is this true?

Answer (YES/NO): YES